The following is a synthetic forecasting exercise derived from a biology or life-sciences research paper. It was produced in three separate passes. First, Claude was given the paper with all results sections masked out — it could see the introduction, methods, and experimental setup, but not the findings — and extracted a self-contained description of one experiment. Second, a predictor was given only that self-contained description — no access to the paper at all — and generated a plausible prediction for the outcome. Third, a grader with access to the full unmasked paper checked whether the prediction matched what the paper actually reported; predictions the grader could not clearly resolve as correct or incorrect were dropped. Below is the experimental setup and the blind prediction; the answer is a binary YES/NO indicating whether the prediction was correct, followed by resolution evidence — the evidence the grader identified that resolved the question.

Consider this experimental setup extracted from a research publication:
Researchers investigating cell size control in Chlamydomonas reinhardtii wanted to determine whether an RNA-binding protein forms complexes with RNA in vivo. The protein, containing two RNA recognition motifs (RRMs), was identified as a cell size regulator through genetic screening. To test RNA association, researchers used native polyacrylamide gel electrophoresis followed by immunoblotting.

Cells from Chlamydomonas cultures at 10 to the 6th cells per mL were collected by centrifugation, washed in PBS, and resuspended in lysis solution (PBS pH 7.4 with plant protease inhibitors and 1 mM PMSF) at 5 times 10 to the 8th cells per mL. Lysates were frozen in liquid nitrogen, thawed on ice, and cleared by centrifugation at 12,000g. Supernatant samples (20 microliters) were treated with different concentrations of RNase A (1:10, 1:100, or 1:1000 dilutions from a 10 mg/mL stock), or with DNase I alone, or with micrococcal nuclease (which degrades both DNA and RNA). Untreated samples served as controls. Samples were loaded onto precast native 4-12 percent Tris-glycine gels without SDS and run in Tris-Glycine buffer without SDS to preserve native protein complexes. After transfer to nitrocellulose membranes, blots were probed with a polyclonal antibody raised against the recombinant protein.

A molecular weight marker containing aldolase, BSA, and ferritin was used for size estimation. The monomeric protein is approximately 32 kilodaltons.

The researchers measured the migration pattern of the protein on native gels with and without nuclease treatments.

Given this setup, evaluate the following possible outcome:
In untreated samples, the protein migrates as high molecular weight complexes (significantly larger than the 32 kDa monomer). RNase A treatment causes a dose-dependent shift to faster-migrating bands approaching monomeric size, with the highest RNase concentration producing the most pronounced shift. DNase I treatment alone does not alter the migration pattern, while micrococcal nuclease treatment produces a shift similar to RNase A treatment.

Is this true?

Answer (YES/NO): NO